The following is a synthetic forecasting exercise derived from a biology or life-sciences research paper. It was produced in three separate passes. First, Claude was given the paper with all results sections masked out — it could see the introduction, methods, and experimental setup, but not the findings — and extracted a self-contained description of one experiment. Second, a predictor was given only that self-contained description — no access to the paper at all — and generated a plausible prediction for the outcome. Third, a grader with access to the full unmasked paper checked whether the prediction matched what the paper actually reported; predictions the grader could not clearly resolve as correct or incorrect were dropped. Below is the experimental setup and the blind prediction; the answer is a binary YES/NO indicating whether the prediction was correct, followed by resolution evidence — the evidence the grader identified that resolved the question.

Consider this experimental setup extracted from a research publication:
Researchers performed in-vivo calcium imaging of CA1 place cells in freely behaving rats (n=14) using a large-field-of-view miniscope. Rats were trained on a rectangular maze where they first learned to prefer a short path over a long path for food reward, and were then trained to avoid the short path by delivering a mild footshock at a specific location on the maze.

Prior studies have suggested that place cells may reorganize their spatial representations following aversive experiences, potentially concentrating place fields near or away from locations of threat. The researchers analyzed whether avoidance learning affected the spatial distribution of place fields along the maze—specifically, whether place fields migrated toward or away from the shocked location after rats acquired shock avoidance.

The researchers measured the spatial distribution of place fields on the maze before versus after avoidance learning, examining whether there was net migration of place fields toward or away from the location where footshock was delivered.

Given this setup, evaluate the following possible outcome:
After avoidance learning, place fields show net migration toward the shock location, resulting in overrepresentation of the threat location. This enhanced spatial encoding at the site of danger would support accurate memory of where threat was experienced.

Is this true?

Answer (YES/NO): NO